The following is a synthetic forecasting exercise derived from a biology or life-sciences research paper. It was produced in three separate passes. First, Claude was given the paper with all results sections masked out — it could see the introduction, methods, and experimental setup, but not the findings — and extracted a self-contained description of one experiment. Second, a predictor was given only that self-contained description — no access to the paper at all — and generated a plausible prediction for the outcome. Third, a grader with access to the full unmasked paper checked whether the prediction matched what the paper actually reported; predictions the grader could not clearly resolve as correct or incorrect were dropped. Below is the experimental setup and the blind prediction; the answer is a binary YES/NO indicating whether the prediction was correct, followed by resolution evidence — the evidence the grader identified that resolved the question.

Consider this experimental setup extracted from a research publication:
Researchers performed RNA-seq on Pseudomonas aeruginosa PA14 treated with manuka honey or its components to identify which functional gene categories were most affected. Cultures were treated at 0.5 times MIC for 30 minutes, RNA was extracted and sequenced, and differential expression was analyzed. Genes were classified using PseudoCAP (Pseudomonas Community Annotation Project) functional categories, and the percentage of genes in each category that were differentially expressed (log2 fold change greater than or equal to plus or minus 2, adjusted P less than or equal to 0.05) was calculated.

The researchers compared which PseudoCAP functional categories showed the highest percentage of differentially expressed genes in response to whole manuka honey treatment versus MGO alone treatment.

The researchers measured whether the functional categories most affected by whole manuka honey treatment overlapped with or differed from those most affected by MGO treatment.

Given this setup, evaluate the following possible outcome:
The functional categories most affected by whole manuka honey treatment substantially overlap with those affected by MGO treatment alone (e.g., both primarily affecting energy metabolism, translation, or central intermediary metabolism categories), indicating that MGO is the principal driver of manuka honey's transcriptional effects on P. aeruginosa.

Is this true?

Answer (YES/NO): NO